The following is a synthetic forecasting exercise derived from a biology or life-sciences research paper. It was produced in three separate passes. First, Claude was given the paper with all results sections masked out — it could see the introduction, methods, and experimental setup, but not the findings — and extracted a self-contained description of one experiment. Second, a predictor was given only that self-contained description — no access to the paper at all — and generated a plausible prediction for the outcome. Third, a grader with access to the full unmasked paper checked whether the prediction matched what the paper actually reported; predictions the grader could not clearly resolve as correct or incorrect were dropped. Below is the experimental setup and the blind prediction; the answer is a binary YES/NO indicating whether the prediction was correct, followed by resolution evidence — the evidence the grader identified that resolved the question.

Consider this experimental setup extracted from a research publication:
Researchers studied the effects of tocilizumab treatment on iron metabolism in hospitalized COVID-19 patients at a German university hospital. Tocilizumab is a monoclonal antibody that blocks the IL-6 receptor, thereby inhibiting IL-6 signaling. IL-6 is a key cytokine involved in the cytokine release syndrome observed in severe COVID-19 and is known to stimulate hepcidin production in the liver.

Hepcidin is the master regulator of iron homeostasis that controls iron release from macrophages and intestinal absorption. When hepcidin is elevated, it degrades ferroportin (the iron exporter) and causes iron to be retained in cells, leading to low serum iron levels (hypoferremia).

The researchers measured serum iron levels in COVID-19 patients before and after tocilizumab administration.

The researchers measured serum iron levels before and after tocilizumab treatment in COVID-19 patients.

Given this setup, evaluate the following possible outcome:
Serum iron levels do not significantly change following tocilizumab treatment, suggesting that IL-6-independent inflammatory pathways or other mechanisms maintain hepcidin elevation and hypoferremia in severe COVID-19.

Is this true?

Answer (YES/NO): NO